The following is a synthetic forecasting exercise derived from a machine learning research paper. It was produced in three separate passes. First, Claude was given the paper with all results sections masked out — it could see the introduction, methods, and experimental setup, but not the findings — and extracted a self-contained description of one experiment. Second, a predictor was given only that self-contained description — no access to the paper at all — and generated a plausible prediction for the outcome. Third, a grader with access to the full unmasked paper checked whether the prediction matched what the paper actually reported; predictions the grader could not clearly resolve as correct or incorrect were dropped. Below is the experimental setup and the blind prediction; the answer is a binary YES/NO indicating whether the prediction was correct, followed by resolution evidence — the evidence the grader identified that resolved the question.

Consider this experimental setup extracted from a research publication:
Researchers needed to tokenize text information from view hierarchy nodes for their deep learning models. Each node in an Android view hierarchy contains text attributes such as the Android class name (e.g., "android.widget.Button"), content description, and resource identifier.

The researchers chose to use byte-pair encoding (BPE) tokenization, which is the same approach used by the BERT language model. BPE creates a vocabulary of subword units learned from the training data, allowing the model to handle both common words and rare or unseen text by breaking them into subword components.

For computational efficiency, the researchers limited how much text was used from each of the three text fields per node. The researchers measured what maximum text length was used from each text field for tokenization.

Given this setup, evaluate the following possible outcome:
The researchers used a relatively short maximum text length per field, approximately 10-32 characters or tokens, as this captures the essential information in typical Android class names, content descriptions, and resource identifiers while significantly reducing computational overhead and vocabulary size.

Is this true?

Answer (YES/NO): NO